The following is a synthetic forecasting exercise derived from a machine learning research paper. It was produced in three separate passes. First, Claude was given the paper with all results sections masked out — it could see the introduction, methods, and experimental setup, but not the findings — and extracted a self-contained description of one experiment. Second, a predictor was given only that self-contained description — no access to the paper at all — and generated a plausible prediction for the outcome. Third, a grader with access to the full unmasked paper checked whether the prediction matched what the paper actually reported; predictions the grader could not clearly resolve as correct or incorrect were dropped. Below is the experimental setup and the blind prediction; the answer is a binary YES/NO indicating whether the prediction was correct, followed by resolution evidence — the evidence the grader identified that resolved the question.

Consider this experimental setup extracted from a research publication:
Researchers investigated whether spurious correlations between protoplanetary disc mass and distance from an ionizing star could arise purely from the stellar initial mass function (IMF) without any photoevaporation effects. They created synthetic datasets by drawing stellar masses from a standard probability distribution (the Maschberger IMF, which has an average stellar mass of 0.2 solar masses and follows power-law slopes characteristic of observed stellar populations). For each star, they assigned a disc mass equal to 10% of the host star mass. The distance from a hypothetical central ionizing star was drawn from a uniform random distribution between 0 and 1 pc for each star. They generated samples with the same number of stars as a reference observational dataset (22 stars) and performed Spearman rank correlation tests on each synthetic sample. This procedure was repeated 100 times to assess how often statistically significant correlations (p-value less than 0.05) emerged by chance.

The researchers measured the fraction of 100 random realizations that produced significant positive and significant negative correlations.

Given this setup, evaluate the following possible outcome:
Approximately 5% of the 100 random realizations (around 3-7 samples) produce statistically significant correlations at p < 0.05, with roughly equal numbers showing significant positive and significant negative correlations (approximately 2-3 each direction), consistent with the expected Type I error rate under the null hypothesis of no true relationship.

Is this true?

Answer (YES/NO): NO